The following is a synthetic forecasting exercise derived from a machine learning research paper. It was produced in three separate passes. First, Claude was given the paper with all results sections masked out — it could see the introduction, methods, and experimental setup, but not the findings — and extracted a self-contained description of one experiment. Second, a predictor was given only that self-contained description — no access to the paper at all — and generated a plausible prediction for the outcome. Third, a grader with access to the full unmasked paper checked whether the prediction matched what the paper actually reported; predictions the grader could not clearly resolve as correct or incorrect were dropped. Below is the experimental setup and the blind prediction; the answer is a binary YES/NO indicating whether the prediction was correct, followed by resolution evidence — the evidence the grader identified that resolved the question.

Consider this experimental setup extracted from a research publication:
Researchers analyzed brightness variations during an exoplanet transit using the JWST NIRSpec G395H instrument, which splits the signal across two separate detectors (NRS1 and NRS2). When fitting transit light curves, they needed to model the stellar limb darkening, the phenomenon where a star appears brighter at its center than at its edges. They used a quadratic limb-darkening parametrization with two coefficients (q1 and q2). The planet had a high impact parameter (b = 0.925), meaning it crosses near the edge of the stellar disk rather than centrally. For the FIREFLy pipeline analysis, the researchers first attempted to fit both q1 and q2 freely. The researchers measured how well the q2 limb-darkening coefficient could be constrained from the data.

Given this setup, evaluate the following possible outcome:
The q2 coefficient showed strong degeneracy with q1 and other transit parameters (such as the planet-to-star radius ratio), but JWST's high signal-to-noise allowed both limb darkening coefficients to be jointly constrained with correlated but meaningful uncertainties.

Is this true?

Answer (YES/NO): NO